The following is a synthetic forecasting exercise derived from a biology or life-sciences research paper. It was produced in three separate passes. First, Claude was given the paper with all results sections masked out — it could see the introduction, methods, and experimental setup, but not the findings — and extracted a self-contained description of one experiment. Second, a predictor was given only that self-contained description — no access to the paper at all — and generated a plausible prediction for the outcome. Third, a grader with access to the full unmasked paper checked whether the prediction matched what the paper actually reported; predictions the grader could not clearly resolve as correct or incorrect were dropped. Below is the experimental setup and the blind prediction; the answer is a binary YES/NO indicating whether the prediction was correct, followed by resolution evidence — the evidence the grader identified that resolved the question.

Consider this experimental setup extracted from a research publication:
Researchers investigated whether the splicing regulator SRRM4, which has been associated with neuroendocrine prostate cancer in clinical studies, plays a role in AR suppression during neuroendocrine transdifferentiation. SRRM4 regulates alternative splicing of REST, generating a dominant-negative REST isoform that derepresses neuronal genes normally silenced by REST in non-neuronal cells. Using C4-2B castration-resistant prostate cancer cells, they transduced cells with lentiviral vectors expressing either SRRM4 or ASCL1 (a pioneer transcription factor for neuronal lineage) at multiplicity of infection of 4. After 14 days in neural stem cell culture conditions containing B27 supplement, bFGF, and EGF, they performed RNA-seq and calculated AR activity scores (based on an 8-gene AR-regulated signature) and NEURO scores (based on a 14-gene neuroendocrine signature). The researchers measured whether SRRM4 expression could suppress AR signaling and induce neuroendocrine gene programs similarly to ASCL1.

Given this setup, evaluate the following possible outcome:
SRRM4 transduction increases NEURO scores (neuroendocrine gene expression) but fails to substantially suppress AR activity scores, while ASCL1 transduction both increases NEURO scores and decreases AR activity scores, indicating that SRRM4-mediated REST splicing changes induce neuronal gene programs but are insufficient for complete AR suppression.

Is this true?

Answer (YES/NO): YES